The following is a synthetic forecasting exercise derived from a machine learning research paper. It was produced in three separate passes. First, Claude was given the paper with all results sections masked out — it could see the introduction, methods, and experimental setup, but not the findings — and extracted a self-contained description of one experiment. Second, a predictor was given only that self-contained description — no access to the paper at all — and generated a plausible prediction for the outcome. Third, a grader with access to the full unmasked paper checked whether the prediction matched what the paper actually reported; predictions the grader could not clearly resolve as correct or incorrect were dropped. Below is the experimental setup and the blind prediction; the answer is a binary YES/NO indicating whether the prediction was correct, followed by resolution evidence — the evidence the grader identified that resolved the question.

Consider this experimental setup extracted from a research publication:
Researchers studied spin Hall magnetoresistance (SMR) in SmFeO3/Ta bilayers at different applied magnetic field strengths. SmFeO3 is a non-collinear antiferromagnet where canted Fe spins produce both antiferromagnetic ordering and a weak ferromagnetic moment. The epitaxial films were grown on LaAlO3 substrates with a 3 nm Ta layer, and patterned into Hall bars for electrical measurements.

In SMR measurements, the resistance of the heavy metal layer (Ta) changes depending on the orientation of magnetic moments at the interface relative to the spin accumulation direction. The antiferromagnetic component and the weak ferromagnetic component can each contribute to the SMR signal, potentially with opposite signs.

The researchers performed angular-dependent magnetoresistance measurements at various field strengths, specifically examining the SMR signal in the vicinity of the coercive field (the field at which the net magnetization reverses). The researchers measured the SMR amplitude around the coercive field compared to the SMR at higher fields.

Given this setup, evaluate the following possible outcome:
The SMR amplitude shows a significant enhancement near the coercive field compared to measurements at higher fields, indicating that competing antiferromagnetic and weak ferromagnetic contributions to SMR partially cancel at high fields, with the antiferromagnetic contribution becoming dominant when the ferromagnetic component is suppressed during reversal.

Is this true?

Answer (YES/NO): NO